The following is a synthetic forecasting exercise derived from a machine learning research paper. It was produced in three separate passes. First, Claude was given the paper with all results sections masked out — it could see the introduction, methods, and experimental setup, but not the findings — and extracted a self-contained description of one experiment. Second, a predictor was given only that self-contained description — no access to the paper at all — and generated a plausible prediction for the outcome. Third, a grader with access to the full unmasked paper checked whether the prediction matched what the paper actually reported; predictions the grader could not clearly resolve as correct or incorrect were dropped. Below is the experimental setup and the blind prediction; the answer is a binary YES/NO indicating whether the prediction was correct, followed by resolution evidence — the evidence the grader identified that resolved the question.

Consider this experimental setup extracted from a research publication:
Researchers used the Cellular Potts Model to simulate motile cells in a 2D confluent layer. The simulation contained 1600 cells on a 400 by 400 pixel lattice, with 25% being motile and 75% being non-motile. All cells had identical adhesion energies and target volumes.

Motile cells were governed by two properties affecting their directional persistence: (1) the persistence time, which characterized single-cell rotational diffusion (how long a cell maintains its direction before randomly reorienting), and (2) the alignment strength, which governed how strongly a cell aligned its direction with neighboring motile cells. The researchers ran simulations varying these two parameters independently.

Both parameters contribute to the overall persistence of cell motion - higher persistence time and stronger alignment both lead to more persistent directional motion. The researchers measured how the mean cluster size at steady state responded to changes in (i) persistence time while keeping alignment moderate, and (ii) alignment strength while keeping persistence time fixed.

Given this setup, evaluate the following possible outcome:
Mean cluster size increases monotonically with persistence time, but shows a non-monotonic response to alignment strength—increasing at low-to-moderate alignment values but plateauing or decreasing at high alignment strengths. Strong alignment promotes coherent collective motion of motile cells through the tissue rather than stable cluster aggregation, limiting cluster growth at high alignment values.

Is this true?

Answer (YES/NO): NO